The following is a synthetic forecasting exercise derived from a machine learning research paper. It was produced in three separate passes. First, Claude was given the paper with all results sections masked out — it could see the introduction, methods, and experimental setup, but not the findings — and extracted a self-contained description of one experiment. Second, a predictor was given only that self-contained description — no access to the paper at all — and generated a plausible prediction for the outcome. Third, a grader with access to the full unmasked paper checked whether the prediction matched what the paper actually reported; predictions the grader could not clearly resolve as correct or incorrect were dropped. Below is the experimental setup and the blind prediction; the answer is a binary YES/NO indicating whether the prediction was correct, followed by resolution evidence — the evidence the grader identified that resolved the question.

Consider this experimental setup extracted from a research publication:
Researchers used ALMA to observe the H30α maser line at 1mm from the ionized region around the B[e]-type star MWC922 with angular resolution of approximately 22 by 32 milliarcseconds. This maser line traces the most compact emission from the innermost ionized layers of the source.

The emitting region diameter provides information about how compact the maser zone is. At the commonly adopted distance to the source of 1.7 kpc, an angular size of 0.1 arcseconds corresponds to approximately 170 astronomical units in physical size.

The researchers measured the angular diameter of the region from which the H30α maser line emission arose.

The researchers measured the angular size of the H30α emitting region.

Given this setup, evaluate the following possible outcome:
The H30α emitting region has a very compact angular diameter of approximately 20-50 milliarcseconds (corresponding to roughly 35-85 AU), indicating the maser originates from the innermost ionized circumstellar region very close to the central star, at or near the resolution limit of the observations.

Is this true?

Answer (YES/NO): NO